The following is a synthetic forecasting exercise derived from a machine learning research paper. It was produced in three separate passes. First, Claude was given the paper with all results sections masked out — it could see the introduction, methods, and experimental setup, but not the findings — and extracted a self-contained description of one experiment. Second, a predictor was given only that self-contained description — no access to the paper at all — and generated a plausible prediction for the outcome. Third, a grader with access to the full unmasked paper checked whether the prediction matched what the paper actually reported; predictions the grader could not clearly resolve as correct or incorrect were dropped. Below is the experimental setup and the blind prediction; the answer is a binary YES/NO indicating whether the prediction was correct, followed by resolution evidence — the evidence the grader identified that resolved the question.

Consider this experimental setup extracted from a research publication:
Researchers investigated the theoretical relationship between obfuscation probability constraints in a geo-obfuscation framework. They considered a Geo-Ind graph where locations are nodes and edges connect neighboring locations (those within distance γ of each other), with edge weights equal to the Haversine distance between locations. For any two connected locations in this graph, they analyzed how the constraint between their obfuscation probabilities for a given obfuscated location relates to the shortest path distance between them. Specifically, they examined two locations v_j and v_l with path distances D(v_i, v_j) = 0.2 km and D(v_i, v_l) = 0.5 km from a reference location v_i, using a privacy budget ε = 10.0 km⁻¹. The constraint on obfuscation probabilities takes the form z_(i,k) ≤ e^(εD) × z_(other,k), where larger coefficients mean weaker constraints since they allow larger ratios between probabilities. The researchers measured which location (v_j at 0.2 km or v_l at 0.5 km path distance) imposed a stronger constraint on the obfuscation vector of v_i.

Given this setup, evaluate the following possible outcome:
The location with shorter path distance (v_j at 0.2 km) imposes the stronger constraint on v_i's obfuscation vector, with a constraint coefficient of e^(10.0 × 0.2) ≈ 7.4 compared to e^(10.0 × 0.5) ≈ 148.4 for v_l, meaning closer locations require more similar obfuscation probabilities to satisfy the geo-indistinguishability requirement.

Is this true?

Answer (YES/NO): YES